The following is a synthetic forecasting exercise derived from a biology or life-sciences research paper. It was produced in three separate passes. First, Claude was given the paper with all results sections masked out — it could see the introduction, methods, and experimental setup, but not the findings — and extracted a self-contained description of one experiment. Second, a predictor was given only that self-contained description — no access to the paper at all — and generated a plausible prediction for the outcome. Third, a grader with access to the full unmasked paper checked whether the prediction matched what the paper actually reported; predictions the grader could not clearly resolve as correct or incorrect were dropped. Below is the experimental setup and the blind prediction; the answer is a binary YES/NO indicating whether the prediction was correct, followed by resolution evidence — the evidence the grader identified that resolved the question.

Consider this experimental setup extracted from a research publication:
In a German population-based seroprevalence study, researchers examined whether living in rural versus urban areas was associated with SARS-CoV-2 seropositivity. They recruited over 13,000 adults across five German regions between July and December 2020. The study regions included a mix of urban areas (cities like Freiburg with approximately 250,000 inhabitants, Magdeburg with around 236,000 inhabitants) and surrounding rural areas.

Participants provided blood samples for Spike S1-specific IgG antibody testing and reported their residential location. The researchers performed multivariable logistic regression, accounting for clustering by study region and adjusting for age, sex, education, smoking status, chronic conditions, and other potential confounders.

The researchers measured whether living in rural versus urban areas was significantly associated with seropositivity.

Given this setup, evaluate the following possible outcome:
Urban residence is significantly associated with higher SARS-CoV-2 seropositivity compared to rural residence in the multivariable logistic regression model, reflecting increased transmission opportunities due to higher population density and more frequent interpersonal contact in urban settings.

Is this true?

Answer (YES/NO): NO